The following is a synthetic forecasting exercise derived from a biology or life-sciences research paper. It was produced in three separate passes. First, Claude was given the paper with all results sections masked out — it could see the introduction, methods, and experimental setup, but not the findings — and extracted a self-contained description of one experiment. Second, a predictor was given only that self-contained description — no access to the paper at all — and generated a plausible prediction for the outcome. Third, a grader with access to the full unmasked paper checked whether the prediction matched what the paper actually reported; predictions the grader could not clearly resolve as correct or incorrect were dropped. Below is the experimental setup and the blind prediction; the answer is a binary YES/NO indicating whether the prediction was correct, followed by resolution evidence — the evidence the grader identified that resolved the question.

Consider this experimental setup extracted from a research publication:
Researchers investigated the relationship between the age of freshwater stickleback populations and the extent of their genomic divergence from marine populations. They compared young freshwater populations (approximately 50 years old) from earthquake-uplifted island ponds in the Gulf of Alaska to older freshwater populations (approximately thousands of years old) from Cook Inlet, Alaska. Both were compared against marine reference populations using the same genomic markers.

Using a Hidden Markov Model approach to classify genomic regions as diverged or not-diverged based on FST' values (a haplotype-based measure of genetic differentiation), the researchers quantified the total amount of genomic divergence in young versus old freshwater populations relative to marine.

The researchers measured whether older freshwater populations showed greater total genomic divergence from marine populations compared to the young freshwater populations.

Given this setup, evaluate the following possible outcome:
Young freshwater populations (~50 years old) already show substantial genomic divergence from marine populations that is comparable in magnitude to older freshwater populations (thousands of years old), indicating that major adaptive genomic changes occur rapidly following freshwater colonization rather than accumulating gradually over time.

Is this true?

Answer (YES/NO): YES